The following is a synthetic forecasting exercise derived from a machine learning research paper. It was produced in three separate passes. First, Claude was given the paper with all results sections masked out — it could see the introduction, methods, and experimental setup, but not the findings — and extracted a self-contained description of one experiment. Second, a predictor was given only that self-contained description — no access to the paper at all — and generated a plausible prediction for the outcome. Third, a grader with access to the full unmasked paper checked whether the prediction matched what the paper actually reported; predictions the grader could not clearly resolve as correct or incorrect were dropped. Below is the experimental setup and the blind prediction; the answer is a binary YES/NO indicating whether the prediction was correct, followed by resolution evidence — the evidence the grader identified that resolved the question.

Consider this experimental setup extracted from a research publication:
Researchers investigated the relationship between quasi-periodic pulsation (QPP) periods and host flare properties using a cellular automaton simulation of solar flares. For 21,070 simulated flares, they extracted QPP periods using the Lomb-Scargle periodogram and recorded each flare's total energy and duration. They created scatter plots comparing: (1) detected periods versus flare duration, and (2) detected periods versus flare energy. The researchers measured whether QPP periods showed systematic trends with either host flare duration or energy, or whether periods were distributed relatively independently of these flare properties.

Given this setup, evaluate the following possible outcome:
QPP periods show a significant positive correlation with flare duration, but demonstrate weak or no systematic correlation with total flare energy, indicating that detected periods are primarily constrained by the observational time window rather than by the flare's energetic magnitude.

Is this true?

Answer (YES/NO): NO